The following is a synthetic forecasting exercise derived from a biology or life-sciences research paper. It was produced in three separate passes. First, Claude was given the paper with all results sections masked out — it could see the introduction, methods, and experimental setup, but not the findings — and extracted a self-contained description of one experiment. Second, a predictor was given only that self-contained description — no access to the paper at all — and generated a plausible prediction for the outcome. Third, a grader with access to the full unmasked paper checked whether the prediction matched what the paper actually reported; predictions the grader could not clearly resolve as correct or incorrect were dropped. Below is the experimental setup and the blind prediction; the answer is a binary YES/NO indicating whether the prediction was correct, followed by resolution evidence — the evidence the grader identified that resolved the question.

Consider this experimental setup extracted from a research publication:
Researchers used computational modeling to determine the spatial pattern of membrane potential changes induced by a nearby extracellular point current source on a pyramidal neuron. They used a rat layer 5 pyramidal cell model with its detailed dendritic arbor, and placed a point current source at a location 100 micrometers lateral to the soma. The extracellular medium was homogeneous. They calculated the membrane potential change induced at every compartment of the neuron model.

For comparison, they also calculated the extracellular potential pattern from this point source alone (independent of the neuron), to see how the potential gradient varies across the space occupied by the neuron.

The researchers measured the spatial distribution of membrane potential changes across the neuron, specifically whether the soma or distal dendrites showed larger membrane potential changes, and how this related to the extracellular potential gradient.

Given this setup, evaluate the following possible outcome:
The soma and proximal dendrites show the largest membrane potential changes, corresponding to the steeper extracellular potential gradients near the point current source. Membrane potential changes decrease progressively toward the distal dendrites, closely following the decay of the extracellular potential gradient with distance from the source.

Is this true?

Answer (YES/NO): NO